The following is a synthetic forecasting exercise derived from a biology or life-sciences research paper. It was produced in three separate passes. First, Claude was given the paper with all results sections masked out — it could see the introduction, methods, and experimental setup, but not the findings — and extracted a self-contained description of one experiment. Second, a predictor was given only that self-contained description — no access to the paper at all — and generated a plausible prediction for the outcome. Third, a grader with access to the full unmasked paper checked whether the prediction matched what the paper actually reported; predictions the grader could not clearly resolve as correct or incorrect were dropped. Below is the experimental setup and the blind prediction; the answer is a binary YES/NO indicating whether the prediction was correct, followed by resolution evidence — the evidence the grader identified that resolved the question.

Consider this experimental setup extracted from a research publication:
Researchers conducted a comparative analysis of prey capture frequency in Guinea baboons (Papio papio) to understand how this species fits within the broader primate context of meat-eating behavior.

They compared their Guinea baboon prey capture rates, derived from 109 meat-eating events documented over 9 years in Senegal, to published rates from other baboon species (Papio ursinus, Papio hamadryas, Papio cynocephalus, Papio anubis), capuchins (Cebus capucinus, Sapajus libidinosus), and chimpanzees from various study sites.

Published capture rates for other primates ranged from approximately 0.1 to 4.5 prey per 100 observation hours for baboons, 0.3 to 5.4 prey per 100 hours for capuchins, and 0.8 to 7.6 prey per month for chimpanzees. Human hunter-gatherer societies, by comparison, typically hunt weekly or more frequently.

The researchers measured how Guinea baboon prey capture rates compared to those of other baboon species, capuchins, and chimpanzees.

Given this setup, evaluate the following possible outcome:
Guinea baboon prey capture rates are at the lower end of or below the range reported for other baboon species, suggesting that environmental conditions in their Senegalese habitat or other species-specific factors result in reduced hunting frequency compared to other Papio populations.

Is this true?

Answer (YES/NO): NO